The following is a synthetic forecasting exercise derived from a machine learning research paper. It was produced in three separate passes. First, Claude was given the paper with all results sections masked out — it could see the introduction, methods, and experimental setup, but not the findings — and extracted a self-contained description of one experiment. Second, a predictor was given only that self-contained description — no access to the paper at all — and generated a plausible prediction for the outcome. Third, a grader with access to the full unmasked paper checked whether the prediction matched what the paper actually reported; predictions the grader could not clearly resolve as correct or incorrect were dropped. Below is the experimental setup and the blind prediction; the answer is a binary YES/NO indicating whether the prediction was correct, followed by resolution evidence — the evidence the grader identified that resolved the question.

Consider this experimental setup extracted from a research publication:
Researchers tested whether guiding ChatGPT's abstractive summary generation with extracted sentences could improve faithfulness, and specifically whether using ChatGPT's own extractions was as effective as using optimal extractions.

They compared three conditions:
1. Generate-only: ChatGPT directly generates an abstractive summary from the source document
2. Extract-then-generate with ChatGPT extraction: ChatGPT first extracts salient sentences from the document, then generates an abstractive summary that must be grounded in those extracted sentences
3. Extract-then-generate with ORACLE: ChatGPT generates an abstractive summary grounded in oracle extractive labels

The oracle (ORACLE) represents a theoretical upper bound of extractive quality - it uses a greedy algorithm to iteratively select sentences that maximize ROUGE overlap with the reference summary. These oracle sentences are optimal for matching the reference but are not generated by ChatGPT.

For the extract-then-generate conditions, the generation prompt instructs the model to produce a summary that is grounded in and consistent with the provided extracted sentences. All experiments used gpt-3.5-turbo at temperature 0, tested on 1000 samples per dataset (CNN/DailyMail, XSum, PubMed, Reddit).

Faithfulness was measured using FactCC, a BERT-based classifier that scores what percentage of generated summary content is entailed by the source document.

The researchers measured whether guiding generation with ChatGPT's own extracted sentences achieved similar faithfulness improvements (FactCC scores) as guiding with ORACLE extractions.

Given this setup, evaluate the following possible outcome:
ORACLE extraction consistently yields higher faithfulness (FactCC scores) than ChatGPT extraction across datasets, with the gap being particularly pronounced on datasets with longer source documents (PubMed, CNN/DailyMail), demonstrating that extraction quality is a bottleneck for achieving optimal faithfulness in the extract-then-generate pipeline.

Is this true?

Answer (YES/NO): NO